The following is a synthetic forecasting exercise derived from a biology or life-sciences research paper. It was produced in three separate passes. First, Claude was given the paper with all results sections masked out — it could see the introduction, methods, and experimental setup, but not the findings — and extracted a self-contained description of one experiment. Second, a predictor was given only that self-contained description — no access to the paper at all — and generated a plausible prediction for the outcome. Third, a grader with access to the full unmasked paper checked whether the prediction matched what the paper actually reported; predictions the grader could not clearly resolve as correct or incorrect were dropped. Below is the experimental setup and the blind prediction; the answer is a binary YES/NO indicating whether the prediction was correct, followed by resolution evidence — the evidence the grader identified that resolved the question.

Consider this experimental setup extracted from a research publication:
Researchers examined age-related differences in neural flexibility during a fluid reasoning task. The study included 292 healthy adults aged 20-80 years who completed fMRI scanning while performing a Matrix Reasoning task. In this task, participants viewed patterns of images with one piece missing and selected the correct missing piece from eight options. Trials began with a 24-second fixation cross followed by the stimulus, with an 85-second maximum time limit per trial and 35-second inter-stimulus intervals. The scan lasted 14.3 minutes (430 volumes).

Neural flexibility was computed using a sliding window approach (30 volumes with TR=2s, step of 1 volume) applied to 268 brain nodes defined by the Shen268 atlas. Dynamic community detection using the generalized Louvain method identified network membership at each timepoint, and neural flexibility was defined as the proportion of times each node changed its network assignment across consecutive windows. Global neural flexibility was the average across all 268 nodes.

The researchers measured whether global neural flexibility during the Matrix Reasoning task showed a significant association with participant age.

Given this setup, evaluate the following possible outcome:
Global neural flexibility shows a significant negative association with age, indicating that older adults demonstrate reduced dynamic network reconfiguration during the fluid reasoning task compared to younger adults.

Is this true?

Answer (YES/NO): NO